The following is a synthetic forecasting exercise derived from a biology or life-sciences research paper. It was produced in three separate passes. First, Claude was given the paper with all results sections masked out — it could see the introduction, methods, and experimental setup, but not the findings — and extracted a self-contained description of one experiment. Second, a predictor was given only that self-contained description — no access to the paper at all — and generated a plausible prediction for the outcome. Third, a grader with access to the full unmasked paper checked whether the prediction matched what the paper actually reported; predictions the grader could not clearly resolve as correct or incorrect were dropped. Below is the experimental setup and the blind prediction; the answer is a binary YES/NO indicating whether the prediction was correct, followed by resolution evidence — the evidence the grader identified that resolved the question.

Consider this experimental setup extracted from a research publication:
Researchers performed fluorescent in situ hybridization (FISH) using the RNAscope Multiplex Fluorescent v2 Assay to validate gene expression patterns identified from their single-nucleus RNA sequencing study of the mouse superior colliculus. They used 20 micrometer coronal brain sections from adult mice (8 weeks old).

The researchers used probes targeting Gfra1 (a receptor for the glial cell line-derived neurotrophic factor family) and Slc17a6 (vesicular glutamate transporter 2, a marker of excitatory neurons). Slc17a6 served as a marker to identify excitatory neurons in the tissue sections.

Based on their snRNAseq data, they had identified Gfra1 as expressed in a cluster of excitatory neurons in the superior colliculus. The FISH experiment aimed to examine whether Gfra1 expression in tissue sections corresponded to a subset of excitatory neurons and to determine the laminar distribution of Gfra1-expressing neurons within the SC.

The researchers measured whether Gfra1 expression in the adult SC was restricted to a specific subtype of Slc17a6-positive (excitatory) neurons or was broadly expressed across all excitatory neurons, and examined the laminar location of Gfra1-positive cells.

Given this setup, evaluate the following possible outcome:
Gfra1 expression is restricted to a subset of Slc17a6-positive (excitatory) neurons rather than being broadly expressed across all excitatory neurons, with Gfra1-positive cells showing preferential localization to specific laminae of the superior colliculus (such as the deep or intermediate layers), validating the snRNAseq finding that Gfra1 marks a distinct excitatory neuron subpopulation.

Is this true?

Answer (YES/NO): NO